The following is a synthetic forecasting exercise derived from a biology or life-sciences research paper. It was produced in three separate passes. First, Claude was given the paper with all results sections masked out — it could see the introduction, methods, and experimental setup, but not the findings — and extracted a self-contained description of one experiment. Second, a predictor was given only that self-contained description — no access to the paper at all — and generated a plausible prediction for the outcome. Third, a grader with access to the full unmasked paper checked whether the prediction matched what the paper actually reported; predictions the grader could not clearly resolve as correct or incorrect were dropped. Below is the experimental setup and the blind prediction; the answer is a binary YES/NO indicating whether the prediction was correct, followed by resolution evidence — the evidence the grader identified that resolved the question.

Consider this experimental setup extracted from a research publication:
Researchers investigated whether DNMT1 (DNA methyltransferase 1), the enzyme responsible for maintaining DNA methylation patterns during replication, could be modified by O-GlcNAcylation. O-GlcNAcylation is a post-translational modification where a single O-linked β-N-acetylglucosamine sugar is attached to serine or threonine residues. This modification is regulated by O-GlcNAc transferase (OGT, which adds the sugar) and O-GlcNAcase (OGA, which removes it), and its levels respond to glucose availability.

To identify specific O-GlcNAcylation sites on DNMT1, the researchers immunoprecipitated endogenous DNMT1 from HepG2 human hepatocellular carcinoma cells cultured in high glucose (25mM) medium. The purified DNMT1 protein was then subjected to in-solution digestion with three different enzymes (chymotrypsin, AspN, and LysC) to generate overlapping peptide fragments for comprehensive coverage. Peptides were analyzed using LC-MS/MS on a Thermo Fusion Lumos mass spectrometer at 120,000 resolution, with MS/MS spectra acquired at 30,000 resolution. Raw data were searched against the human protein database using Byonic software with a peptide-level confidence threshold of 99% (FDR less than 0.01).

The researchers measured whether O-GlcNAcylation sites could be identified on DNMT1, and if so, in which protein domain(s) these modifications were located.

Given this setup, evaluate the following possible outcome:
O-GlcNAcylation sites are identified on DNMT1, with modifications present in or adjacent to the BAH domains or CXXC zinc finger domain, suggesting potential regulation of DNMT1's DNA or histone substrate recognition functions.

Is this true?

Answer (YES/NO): YES